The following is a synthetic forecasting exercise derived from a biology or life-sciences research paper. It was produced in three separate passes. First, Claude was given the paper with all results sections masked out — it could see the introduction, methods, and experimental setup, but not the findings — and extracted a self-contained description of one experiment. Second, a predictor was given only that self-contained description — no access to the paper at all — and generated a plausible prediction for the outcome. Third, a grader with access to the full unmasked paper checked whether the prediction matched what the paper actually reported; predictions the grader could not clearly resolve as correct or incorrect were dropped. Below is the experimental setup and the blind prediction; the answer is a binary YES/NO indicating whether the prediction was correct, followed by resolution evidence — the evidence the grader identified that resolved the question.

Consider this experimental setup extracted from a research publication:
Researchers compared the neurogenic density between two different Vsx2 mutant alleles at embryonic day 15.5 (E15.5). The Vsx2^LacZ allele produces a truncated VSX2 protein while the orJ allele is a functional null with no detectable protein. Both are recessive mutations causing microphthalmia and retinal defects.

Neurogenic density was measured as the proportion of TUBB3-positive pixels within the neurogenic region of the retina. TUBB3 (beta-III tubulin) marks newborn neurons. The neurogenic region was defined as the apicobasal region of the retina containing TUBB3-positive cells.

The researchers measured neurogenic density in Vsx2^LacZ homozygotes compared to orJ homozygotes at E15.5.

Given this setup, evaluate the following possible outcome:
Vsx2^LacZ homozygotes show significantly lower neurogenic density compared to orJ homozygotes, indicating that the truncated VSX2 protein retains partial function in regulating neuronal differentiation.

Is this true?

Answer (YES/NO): NO